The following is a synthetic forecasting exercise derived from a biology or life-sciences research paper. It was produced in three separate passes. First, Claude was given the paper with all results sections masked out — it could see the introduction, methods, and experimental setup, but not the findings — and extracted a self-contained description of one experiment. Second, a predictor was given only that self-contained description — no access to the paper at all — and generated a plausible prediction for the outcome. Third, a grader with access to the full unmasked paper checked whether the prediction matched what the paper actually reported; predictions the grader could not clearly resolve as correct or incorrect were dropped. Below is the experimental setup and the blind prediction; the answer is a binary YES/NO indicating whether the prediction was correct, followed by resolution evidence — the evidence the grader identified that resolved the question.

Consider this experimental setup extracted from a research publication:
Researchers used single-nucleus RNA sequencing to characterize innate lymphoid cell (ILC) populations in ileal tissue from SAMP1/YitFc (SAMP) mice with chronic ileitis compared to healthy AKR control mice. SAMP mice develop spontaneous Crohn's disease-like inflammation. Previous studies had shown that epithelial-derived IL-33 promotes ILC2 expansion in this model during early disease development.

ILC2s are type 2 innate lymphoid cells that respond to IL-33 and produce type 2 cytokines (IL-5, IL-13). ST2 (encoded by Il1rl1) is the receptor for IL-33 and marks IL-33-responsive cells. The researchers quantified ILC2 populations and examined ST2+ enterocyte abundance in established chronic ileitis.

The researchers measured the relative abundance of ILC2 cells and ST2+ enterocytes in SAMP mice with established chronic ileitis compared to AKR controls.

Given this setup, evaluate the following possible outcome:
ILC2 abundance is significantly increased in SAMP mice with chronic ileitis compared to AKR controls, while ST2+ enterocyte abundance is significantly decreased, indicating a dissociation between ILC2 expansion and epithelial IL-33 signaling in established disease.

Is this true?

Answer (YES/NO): NO